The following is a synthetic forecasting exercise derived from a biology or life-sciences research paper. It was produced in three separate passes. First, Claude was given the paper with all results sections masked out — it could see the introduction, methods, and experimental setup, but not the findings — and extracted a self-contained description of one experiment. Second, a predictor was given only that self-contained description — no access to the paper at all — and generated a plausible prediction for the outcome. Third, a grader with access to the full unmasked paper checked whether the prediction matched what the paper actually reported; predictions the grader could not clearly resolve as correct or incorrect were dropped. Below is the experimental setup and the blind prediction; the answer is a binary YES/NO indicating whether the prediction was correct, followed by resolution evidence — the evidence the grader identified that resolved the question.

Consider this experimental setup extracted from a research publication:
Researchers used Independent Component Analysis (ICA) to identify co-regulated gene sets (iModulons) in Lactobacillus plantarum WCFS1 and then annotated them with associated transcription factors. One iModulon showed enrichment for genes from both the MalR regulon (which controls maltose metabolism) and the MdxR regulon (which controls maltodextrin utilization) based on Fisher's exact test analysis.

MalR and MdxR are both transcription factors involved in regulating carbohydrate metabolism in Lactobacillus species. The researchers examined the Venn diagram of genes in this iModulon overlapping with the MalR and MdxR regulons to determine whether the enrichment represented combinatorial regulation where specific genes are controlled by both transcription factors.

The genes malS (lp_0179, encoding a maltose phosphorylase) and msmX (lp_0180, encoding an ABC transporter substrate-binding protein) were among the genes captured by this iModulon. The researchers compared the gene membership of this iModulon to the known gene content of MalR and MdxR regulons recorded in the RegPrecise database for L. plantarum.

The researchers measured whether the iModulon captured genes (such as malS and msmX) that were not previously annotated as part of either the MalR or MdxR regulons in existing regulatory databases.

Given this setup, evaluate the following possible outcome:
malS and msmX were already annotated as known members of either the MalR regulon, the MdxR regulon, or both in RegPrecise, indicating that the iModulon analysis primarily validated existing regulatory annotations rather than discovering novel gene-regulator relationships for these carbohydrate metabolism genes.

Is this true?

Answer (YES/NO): NO